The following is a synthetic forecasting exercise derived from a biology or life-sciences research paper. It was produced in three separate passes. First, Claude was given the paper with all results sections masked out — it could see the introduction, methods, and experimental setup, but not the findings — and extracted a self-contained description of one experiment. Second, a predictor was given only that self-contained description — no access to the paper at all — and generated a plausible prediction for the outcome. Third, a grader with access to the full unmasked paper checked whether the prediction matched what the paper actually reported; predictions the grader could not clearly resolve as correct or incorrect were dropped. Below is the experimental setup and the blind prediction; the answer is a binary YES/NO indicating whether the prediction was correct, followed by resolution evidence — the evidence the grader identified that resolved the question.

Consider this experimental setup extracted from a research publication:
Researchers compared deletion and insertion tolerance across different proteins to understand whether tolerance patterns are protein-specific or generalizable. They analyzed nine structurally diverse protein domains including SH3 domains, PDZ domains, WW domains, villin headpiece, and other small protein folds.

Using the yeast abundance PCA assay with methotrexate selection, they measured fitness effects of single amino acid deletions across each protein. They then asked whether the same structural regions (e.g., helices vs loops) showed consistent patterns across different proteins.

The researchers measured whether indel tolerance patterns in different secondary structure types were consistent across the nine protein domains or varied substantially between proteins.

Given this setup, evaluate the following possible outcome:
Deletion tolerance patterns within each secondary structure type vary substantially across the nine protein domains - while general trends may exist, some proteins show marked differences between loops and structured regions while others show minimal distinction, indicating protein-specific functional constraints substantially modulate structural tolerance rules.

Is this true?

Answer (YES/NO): YES